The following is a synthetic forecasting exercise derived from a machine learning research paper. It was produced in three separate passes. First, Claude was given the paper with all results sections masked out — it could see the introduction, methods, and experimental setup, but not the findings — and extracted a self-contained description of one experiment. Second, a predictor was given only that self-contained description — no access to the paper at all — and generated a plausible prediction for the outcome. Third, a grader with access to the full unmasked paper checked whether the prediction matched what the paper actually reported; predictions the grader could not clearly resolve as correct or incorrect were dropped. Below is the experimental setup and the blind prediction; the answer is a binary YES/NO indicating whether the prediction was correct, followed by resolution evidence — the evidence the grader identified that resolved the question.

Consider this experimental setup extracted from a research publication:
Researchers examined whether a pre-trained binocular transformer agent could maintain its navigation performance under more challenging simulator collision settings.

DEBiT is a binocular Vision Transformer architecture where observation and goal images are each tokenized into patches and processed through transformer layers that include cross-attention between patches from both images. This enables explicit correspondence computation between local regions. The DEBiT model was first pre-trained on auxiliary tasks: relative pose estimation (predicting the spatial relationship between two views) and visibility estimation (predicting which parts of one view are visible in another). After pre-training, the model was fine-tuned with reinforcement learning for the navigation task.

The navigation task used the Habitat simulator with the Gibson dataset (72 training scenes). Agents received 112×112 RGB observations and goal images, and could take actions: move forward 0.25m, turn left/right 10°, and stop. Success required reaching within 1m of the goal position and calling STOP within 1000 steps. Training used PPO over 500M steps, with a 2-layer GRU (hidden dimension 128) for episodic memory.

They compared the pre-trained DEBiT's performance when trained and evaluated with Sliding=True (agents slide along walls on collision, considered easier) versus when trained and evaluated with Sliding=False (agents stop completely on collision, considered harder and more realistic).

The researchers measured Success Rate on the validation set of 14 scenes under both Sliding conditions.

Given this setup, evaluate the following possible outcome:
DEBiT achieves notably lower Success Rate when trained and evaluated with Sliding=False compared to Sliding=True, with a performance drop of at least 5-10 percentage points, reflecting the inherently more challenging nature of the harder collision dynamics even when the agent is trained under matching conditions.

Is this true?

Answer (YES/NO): YES